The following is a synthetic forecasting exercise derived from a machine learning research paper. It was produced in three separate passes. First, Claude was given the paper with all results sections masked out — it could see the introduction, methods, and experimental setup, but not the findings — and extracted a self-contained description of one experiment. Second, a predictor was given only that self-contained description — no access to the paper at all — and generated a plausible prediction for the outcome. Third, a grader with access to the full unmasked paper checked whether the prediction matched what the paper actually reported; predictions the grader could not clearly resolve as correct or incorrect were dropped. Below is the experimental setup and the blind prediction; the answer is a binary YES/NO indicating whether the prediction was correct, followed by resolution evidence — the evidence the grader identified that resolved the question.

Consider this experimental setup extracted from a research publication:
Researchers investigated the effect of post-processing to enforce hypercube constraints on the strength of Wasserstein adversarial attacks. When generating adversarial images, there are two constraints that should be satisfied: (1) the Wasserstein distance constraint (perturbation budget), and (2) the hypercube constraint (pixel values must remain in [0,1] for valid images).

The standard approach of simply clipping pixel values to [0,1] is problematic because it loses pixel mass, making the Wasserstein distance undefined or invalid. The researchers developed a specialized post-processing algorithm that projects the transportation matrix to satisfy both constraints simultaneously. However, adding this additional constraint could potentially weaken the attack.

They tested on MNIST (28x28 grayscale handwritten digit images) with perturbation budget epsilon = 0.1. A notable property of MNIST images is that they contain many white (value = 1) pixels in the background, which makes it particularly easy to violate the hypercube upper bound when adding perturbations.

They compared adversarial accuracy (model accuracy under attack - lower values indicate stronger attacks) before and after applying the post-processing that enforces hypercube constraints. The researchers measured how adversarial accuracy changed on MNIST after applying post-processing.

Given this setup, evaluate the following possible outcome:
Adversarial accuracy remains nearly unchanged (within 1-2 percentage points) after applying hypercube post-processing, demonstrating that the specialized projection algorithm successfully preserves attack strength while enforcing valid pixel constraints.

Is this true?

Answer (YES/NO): NO